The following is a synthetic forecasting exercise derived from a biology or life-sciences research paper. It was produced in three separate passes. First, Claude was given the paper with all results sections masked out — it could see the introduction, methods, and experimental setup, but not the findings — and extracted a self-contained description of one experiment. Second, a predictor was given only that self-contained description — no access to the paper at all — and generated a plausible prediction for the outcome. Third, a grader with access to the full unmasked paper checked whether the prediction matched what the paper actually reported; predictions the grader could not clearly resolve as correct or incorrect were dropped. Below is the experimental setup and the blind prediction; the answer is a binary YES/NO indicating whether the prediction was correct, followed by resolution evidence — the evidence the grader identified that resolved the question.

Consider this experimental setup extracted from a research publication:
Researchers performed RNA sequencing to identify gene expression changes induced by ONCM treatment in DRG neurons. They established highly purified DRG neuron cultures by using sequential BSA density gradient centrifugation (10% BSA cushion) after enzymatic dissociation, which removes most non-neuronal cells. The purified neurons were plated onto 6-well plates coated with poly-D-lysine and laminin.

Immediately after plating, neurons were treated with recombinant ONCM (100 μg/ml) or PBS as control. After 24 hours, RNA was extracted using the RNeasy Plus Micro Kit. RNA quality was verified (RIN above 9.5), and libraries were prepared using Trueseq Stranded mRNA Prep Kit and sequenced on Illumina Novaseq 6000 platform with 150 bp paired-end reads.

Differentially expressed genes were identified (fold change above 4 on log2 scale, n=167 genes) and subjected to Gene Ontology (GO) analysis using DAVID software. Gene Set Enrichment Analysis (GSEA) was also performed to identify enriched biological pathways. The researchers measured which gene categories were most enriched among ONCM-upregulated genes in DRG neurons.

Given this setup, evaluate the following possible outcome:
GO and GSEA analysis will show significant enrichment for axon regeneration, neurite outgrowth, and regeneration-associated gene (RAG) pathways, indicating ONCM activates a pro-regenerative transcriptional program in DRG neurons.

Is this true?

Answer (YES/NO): NO